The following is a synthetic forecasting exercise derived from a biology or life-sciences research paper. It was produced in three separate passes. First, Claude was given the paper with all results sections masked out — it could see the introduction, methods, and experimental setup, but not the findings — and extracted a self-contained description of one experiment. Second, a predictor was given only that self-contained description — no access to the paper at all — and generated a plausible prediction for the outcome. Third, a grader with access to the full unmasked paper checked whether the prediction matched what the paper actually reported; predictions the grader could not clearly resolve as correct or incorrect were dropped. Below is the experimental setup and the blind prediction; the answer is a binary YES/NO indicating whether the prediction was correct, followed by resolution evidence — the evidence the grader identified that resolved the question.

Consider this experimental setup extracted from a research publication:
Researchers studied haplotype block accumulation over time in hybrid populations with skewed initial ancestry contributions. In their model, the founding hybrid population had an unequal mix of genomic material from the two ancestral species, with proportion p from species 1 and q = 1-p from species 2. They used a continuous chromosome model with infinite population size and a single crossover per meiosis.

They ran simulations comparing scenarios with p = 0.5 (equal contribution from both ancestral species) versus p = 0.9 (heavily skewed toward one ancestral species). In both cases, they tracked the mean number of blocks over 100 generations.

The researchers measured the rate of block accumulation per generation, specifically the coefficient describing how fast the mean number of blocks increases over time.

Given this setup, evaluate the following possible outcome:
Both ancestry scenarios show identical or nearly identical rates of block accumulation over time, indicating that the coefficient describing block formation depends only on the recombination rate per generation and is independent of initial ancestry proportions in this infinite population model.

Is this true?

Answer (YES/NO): NO